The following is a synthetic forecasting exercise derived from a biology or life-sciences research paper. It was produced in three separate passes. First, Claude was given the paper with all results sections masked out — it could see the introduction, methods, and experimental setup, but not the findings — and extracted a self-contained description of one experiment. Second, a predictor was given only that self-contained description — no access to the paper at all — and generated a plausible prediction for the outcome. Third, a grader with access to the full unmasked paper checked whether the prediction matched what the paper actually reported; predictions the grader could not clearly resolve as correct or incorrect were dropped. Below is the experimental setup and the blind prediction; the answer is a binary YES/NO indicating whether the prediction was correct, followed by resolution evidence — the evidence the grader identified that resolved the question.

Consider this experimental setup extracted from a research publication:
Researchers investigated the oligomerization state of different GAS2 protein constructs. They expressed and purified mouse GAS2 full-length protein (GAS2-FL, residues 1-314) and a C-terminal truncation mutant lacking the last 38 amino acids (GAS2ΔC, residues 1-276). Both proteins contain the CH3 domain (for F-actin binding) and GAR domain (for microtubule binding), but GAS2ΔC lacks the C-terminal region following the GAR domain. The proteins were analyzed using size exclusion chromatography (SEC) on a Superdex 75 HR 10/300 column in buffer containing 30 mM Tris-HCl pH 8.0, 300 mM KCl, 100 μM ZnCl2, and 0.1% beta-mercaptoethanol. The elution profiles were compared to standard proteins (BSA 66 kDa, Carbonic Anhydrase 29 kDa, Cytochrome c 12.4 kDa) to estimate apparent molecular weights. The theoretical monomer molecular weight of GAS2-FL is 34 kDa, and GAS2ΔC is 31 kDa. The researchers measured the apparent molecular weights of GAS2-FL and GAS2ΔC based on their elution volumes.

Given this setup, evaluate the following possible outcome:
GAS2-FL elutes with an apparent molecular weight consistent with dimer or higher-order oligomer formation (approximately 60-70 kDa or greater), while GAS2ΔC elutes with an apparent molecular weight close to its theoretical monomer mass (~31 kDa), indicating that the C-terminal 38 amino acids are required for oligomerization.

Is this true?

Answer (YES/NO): YES